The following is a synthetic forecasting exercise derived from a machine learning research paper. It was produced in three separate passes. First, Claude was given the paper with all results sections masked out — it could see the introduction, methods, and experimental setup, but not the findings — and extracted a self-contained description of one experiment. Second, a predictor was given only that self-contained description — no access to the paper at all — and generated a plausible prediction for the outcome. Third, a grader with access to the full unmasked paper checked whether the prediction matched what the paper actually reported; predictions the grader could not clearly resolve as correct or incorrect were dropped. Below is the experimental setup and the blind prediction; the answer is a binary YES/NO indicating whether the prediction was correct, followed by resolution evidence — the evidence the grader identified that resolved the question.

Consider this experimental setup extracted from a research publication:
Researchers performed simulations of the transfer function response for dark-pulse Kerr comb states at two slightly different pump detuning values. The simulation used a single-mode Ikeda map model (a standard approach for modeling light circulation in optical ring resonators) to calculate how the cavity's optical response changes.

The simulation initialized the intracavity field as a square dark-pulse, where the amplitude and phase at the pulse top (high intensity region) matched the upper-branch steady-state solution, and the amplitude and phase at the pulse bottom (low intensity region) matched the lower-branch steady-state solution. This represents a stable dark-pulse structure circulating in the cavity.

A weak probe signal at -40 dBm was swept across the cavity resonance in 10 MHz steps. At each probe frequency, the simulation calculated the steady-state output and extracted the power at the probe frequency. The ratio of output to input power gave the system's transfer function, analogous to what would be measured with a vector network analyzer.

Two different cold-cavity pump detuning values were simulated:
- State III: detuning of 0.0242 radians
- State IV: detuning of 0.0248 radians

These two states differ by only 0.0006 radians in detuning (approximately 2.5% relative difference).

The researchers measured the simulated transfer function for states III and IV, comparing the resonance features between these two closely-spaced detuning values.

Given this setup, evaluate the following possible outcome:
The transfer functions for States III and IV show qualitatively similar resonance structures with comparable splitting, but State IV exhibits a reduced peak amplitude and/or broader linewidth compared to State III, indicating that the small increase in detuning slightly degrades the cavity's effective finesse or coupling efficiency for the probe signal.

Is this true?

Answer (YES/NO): NO